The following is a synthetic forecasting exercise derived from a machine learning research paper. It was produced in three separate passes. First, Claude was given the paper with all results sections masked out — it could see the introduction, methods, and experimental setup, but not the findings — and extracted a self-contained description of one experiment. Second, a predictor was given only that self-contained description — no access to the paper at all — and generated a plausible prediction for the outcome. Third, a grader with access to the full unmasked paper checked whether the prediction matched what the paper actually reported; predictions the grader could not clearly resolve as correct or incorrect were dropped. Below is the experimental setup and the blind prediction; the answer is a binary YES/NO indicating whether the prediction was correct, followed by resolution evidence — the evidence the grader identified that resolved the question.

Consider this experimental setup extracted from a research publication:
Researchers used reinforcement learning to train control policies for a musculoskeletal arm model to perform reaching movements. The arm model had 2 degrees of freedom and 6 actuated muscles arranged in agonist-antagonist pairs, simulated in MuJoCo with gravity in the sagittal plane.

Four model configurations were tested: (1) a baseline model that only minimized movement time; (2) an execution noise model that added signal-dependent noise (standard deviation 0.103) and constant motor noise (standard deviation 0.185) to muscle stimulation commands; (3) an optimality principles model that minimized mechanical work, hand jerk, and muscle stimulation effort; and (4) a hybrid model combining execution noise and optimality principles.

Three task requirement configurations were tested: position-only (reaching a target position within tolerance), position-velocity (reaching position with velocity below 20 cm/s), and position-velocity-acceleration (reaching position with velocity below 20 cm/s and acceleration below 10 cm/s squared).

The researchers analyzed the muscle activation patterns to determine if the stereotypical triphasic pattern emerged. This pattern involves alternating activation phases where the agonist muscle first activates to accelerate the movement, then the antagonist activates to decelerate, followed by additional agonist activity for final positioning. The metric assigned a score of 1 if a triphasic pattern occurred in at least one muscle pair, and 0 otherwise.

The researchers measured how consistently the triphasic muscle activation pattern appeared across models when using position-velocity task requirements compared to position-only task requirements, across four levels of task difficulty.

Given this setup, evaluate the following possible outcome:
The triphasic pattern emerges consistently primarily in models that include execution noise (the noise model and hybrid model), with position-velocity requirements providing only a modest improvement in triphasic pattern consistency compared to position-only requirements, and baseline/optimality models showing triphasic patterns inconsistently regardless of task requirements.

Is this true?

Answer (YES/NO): NO